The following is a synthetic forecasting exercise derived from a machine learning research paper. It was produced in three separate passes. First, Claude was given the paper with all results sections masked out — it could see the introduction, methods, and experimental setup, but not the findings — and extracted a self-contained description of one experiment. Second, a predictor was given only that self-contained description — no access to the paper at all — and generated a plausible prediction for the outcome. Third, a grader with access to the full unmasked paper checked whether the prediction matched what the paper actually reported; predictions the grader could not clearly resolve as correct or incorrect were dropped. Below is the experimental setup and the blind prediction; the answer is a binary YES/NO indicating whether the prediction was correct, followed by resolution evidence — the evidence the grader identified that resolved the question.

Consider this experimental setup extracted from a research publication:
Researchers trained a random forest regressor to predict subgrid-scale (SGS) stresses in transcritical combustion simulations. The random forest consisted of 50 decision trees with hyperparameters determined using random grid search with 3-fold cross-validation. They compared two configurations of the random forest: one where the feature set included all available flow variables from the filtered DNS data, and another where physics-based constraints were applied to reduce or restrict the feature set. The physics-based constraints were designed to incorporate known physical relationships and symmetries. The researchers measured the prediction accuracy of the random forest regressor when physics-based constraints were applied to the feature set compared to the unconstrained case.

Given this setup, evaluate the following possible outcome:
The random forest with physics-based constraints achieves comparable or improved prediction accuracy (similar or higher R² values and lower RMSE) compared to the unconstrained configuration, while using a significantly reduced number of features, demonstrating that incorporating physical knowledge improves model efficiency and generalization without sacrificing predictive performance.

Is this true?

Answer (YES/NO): NO